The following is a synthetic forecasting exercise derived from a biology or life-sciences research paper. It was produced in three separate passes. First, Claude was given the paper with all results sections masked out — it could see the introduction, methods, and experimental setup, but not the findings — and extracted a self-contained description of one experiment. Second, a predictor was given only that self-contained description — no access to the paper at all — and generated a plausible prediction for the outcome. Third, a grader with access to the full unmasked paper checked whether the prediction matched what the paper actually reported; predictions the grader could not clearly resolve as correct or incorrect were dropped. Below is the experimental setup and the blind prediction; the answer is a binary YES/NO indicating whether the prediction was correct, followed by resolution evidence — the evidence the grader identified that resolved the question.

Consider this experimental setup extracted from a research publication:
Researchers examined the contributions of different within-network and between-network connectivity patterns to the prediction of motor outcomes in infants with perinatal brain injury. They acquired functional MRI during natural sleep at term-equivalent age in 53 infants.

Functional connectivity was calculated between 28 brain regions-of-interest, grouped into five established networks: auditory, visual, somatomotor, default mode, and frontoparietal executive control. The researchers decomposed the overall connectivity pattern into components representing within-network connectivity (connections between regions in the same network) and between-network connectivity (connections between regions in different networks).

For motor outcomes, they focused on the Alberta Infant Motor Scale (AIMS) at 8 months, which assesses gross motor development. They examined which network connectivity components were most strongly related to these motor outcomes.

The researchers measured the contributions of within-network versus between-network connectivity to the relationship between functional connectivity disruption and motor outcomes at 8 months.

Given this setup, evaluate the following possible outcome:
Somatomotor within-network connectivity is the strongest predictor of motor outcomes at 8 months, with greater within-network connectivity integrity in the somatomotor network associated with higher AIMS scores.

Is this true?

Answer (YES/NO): NO